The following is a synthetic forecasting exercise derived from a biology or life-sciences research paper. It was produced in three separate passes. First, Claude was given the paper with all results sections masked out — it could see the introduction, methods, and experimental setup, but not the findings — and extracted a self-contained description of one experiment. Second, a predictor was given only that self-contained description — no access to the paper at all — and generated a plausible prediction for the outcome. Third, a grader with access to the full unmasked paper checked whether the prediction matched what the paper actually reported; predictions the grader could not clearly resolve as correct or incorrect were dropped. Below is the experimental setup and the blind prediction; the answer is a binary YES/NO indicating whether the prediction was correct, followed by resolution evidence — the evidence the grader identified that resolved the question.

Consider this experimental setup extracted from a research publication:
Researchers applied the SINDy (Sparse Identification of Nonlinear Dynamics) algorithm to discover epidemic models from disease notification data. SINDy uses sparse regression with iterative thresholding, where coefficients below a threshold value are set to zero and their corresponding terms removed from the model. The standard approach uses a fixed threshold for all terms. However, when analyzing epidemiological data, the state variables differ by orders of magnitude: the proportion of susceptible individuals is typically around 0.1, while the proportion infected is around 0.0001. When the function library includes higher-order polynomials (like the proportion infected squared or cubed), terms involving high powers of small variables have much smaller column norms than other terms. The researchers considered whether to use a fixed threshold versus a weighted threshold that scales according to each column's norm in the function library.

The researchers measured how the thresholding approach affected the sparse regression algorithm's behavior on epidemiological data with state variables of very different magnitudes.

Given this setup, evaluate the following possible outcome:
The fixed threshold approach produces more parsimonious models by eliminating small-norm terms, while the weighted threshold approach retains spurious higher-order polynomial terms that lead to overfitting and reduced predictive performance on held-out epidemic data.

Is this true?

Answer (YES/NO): NO